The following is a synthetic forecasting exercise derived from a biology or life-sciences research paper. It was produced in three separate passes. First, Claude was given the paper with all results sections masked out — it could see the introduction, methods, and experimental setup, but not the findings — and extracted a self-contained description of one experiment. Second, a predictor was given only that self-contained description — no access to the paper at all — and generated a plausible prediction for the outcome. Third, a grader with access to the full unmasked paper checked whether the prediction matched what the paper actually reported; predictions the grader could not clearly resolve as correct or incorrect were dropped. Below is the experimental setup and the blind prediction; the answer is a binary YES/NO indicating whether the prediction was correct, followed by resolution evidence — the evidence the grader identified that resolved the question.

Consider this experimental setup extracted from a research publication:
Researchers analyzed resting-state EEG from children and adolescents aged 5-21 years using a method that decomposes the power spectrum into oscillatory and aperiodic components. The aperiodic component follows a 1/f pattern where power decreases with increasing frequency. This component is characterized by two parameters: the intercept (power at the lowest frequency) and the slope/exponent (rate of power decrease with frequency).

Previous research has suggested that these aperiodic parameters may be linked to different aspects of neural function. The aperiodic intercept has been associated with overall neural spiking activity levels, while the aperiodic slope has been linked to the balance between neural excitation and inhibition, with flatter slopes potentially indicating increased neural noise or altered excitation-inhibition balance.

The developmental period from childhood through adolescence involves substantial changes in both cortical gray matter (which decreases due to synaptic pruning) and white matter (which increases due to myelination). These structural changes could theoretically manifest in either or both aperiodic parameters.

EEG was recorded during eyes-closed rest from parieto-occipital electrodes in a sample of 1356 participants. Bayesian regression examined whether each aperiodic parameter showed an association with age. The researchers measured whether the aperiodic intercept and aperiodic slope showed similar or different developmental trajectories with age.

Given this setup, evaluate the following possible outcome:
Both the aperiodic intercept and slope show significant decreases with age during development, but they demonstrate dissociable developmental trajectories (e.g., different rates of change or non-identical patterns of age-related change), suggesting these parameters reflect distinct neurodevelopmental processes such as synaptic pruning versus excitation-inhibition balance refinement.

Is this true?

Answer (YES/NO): NO